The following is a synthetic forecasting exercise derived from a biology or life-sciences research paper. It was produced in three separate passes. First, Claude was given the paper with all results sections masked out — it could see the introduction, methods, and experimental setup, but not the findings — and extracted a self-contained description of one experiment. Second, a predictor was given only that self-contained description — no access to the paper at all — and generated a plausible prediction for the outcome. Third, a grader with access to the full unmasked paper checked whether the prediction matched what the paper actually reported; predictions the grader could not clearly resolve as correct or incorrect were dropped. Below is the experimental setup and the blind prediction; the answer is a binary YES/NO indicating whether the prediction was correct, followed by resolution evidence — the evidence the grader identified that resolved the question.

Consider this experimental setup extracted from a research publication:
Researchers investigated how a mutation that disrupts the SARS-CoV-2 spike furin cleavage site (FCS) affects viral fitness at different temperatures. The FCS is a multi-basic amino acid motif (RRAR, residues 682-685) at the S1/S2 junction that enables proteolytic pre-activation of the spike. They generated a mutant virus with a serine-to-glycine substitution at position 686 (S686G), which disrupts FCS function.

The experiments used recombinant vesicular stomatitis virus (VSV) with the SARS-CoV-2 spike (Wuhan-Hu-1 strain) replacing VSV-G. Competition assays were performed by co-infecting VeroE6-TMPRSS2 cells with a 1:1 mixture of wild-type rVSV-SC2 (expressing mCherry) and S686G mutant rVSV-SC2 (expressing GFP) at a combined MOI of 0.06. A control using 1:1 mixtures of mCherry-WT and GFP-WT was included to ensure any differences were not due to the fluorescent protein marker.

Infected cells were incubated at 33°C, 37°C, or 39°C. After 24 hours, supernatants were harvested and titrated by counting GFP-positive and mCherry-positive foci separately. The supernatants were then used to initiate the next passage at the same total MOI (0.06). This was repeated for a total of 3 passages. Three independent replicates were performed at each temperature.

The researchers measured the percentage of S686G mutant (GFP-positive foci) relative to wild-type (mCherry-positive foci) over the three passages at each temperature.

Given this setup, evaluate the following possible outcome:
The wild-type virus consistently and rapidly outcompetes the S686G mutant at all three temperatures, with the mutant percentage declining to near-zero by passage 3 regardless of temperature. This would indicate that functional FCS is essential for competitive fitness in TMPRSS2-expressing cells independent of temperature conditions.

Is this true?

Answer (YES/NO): NO